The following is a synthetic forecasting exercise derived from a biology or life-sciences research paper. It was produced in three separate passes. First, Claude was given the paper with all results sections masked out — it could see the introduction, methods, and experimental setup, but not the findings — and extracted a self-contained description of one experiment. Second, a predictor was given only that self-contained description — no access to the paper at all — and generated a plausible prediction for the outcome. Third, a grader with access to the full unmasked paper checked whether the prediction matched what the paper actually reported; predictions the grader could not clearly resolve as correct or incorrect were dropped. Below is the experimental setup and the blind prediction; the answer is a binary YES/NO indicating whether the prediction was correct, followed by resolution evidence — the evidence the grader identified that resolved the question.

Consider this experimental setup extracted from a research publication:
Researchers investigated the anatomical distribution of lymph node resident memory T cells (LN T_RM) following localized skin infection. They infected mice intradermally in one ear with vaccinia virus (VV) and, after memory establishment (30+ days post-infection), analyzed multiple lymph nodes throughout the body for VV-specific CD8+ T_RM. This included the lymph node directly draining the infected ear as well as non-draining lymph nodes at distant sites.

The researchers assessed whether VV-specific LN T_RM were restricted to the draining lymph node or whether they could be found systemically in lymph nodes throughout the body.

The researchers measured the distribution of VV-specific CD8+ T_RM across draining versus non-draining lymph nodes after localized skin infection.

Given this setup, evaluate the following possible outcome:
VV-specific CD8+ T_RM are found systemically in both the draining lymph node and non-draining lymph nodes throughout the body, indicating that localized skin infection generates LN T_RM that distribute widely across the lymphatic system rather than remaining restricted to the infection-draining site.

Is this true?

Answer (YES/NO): NO